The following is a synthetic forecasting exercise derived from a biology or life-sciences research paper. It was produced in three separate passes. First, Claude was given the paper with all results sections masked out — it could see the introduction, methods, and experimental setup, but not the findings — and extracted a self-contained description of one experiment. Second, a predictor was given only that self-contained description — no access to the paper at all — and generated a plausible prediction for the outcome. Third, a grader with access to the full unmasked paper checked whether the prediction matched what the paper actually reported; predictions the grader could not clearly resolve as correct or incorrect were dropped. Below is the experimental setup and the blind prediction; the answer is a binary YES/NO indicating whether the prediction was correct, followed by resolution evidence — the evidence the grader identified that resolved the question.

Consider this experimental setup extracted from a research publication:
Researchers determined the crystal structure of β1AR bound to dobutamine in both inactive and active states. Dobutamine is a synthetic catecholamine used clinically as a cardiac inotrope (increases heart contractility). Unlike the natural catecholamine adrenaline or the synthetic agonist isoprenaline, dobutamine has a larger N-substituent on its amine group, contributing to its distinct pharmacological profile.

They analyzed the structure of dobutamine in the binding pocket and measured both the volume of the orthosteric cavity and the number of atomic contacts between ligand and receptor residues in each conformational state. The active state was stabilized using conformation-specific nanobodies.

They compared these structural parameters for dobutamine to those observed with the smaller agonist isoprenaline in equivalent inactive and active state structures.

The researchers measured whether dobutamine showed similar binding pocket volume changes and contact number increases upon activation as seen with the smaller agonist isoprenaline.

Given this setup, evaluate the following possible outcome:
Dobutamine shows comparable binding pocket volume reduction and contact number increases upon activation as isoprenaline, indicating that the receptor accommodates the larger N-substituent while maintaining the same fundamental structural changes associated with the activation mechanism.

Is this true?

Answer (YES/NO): NO